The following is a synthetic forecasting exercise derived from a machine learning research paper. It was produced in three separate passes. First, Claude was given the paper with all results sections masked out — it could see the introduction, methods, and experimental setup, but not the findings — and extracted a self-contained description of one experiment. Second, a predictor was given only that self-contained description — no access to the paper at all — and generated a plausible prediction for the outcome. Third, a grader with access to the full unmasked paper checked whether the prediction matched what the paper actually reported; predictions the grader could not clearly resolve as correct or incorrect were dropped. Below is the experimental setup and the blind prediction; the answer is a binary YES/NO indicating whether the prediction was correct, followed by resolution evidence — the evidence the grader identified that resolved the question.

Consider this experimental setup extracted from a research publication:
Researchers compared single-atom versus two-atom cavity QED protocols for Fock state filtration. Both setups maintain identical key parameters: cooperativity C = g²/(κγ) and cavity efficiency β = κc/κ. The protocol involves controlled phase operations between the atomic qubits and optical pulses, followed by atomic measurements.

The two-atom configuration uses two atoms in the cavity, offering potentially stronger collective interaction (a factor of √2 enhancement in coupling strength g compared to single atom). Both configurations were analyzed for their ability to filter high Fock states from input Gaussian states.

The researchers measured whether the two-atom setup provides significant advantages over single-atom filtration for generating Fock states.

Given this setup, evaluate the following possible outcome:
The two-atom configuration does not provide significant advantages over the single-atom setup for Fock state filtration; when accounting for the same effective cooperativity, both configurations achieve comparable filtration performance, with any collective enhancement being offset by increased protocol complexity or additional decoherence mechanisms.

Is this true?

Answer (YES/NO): NO